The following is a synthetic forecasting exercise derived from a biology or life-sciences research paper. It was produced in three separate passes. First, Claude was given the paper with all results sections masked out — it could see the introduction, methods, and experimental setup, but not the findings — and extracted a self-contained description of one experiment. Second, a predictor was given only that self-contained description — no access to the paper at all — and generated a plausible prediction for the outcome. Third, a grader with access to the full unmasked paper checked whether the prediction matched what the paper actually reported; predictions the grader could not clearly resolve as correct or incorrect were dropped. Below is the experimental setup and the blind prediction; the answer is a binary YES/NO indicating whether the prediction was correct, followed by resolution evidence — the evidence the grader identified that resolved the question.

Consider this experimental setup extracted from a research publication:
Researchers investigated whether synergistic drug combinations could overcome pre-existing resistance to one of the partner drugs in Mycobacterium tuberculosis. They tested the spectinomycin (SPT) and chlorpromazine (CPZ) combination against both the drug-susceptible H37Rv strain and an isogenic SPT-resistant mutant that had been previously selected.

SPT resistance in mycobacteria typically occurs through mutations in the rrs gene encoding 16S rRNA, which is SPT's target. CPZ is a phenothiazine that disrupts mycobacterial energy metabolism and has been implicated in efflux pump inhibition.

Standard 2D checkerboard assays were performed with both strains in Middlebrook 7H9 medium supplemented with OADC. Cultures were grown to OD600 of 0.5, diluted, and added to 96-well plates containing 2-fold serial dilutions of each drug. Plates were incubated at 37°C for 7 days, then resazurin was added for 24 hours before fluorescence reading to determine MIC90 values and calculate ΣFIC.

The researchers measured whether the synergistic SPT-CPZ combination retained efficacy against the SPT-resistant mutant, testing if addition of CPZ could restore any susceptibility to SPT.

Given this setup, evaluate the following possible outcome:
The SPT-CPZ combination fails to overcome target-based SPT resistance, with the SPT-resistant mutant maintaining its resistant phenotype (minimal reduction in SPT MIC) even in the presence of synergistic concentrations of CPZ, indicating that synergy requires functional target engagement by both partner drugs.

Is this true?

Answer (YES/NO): NO